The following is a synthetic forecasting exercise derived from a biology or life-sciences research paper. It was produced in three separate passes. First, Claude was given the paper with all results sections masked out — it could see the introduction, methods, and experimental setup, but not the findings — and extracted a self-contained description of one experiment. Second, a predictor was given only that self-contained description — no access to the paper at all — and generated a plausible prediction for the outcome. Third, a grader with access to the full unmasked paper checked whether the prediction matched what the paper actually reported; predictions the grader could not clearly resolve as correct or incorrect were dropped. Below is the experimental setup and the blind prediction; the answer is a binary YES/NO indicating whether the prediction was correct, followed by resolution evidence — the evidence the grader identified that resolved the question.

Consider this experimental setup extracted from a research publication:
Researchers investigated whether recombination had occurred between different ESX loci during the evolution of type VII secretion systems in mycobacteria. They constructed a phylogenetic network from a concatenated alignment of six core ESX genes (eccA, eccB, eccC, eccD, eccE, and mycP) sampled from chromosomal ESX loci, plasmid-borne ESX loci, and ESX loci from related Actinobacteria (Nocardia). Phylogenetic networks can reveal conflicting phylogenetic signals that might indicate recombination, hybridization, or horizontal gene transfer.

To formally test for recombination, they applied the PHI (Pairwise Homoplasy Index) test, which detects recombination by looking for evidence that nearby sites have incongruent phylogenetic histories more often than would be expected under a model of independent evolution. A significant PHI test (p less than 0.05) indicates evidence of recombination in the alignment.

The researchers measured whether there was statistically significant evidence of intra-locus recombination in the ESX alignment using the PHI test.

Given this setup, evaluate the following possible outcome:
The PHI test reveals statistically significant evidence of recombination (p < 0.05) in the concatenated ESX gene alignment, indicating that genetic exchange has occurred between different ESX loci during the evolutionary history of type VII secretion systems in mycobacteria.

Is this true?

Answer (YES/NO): NO